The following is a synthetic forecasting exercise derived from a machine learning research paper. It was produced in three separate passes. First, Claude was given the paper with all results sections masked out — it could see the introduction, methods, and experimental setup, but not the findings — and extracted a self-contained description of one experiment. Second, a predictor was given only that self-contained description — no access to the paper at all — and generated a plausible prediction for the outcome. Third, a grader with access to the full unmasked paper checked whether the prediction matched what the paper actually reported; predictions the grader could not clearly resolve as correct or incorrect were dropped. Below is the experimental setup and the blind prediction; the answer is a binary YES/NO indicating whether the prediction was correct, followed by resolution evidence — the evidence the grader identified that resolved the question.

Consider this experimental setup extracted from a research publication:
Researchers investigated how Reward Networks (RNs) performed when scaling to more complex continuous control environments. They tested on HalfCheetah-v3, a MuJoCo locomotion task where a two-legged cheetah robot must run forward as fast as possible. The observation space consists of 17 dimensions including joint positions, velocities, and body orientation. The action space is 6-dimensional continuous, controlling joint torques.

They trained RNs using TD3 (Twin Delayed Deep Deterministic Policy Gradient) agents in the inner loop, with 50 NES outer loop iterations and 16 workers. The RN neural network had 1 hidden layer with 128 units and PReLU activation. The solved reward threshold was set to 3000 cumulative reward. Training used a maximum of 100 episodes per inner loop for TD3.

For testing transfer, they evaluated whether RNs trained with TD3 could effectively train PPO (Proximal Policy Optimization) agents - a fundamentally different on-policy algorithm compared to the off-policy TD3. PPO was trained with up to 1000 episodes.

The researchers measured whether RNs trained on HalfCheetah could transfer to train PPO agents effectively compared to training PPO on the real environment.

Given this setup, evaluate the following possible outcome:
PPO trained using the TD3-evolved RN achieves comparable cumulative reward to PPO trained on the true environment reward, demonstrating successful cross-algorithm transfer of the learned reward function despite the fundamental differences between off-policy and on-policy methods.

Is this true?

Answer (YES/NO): YES